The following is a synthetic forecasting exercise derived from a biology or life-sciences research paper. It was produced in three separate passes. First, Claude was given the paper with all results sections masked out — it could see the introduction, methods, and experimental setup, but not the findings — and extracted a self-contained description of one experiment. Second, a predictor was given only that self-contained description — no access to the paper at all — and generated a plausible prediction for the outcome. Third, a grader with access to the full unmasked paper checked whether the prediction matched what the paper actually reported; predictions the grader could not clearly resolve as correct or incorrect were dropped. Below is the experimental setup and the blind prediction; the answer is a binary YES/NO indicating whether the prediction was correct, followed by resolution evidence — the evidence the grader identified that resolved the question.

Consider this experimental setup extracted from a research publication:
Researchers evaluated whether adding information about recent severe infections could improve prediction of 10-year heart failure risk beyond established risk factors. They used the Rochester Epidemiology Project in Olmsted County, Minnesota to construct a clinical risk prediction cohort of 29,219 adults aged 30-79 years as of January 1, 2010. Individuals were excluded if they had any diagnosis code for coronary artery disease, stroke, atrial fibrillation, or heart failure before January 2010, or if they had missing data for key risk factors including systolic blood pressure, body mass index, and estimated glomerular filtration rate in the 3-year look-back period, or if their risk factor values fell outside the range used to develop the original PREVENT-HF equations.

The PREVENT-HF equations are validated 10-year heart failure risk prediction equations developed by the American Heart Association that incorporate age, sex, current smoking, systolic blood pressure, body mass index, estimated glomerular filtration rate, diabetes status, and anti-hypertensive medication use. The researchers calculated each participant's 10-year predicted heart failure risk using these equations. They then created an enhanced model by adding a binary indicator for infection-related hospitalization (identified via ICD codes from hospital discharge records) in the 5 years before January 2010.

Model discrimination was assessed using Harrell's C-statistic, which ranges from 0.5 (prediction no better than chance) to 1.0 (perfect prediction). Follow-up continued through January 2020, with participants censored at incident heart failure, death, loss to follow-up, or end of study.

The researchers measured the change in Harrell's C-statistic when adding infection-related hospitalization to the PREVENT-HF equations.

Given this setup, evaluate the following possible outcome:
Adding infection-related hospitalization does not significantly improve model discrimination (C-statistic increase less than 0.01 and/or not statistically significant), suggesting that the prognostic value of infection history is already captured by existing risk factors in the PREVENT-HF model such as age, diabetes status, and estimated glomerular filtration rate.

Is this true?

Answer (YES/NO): NO